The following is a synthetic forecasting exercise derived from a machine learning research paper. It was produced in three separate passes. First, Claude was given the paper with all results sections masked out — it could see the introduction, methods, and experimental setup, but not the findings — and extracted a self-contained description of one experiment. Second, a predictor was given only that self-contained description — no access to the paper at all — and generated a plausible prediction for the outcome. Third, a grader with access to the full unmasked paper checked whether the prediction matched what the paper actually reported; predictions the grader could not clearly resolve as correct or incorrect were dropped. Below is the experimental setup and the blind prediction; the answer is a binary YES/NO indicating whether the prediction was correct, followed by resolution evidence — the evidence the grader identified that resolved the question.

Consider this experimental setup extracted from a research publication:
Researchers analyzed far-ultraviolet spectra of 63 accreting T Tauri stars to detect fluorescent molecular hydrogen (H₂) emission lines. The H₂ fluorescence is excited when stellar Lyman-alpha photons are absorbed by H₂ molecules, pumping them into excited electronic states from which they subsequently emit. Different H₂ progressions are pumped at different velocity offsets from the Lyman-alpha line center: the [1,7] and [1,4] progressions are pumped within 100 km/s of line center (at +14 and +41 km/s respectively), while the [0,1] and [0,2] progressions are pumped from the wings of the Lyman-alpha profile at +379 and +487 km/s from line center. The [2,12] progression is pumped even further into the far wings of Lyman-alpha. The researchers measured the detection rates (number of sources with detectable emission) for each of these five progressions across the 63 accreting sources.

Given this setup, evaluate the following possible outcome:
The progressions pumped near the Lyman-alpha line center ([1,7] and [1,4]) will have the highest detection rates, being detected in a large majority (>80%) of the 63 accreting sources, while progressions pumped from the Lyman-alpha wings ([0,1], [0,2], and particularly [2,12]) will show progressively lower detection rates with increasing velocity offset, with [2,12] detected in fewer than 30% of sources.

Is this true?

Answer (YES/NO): NO